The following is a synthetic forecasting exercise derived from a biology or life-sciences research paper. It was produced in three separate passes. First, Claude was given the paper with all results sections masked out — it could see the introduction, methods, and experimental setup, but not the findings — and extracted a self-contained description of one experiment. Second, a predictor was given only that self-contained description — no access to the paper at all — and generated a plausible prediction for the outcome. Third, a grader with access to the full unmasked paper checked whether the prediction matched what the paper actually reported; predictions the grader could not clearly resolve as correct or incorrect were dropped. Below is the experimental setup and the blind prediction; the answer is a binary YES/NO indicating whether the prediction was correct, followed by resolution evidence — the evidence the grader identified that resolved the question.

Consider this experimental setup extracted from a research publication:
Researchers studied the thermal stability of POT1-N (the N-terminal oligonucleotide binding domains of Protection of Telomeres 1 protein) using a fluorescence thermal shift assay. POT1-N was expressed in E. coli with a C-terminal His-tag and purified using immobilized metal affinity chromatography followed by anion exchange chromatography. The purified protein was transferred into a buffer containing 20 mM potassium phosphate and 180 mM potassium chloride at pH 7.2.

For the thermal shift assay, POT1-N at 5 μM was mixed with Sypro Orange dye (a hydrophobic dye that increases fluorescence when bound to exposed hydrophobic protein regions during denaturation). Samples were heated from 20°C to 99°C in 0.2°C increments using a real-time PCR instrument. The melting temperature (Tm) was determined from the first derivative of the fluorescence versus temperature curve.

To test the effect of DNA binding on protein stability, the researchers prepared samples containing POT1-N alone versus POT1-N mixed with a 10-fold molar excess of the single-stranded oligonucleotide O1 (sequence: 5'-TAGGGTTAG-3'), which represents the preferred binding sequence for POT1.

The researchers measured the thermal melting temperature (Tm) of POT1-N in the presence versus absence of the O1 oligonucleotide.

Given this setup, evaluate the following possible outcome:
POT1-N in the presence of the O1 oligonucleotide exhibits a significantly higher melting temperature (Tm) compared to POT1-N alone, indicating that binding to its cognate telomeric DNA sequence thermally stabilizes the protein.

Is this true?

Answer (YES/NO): YES